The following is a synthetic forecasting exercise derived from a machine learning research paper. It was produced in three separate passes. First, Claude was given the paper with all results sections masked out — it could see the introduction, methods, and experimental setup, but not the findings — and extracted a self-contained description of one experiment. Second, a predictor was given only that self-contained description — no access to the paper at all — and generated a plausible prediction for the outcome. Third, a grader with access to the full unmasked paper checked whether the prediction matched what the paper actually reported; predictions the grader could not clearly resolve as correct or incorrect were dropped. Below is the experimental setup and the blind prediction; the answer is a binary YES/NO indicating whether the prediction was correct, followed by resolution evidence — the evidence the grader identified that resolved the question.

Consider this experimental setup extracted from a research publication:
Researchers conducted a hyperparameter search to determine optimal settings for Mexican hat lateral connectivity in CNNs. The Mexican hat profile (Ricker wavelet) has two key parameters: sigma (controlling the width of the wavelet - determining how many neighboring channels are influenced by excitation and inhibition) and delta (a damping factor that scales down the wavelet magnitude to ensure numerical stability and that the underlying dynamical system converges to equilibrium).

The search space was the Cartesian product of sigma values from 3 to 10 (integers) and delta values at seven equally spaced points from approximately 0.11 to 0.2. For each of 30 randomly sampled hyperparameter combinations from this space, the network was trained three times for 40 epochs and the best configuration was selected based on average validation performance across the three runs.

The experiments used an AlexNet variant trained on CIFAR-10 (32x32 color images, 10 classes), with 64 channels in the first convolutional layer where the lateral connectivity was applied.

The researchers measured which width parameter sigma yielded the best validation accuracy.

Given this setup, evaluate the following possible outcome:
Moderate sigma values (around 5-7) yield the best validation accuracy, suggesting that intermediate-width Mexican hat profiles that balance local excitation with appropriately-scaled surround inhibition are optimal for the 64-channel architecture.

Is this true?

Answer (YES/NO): NO